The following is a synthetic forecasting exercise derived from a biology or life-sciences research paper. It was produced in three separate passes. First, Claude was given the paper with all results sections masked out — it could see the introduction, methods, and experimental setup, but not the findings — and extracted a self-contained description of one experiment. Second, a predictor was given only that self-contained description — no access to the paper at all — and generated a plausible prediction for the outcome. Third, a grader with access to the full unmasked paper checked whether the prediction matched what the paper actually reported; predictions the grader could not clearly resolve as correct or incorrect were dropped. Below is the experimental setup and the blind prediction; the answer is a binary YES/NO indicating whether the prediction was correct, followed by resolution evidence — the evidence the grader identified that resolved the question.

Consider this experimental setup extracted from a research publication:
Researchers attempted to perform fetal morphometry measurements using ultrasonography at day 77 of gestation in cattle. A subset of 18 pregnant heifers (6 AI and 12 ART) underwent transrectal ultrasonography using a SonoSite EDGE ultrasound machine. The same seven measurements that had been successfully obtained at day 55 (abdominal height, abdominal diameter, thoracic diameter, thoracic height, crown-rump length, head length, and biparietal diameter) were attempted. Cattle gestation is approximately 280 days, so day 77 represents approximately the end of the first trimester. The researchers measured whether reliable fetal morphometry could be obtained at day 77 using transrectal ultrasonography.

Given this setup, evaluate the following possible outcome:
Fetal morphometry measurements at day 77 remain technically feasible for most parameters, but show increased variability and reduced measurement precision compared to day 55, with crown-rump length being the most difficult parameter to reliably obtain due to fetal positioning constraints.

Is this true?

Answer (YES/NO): NO